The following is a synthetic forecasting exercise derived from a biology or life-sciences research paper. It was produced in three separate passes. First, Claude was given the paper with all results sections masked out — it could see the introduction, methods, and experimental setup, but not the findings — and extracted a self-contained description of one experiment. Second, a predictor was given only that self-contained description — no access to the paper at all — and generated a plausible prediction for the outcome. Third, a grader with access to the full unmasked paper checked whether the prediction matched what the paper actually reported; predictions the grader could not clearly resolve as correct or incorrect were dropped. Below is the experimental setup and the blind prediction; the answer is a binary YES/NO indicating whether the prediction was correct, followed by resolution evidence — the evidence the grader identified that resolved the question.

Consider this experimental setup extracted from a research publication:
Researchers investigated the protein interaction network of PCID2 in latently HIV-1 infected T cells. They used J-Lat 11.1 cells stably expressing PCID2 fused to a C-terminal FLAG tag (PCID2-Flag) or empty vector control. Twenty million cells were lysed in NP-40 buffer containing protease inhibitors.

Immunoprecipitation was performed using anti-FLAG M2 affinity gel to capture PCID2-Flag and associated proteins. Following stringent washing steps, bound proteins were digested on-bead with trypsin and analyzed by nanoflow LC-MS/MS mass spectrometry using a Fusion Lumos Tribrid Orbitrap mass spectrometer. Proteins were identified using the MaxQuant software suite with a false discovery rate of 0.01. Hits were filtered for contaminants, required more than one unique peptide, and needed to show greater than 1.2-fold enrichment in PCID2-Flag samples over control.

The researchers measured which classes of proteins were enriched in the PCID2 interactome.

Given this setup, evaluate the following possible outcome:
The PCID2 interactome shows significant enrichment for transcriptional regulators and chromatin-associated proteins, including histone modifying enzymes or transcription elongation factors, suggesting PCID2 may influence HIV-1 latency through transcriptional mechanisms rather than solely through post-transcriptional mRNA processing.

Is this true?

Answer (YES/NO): NO